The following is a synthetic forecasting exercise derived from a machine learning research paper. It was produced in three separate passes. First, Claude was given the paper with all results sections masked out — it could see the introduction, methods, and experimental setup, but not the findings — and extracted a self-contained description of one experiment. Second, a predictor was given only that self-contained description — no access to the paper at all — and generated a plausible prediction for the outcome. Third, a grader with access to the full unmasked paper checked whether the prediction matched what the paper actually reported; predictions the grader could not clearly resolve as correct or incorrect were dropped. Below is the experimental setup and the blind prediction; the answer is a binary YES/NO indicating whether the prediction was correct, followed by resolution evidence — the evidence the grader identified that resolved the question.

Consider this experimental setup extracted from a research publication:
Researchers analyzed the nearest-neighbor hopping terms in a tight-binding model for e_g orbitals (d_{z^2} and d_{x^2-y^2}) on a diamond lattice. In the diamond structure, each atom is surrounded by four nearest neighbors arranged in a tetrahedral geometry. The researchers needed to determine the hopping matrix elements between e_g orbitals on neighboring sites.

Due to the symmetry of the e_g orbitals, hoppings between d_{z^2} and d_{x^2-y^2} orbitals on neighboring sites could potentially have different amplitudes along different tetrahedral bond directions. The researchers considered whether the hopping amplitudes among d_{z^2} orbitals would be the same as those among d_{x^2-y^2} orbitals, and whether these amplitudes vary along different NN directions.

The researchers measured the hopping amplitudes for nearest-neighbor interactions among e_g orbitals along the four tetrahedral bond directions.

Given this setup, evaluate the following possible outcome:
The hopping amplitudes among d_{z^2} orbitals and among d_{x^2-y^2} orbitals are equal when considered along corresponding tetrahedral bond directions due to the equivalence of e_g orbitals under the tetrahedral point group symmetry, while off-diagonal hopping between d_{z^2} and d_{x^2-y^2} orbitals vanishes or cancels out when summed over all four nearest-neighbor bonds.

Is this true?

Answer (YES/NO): YES